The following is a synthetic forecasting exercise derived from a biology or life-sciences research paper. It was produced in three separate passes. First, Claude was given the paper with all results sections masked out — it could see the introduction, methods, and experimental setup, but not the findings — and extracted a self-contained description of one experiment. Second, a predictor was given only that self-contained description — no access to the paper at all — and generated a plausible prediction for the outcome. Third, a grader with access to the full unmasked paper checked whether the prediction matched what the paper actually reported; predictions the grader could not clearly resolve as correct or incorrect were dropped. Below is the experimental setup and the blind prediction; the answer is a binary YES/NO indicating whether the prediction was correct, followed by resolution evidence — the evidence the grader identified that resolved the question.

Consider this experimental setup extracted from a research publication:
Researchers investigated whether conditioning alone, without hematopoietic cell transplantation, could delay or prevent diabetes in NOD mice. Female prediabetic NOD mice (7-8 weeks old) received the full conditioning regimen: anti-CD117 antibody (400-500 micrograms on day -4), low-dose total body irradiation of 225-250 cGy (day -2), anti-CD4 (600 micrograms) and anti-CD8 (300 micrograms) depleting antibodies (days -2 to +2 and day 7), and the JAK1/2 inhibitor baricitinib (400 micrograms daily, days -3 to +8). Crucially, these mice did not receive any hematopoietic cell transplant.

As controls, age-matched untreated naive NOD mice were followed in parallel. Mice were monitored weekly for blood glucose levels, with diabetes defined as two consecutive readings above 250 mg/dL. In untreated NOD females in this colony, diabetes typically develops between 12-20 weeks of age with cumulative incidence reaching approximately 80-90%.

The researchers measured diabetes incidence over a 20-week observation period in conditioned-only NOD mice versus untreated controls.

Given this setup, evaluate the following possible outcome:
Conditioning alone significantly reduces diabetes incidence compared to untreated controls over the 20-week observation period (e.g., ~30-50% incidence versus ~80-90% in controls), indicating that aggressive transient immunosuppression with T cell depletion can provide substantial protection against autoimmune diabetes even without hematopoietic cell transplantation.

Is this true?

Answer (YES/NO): NO